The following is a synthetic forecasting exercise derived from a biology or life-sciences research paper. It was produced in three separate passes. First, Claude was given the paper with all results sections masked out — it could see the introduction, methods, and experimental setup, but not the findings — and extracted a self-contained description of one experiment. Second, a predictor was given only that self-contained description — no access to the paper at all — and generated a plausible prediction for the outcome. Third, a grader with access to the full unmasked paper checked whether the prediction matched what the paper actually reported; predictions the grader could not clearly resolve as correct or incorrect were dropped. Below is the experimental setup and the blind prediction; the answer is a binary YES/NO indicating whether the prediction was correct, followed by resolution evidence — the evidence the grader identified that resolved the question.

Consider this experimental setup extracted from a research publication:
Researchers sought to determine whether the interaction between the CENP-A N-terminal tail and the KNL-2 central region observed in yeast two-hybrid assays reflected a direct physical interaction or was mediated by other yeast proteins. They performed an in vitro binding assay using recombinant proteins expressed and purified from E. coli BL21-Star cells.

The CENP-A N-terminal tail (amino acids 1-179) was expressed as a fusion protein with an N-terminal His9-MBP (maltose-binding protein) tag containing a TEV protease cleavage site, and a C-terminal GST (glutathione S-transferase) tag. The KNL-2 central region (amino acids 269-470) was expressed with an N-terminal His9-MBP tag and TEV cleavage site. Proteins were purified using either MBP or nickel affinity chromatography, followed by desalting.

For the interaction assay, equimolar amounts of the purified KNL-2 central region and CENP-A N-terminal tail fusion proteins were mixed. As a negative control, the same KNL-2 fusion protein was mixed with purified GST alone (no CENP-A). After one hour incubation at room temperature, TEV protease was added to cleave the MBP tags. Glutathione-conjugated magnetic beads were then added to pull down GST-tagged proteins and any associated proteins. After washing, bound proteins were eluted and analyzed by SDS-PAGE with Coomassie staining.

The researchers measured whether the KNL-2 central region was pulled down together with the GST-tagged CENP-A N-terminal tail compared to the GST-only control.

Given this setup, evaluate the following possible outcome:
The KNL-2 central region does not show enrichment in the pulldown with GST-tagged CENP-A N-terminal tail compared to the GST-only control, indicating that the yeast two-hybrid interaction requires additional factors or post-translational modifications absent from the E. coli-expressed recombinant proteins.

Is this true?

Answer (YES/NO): NO